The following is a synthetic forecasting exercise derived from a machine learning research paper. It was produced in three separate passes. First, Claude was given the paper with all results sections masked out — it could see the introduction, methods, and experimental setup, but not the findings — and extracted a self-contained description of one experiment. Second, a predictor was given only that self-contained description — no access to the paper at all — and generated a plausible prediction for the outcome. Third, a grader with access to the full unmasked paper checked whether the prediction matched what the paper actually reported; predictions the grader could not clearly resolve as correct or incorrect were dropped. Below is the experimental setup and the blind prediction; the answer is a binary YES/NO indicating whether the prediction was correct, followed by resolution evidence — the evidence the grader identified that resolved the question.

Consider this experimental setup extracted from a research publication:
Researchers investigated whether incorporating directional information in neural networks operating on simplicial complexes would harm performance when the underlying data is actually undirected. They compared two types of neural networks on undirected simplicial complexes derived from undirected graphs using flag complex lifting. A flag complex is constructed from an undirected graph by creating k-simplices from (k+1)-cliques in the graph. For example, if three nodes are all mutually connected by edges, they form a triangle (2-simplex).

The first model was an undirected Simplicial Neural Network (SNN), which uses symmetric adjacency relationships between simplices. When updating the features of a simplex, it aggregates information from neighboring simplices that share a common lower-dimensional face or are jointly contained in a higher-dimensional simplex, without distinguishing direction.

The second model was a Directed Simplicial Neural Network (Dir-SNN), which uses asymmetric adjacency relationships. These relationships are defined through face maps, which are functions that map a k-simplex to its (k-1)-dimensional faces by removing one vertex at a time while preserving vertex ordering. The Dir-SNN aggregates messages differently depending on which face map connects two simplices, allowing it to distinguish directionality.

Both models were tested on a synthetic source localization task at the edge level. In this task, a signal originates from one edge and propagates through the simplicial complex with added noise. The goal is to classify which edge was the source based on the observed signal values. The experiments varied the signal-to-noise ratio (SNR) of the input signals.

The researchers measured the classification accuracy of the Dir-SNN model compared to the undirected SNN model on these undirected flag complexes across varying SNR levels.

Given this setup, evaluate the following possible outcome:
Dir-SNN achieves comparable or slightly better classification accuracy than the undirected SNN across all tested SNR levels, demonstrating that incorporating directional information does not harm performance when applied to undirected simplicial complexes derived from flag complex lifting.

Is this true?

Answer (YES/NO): YES